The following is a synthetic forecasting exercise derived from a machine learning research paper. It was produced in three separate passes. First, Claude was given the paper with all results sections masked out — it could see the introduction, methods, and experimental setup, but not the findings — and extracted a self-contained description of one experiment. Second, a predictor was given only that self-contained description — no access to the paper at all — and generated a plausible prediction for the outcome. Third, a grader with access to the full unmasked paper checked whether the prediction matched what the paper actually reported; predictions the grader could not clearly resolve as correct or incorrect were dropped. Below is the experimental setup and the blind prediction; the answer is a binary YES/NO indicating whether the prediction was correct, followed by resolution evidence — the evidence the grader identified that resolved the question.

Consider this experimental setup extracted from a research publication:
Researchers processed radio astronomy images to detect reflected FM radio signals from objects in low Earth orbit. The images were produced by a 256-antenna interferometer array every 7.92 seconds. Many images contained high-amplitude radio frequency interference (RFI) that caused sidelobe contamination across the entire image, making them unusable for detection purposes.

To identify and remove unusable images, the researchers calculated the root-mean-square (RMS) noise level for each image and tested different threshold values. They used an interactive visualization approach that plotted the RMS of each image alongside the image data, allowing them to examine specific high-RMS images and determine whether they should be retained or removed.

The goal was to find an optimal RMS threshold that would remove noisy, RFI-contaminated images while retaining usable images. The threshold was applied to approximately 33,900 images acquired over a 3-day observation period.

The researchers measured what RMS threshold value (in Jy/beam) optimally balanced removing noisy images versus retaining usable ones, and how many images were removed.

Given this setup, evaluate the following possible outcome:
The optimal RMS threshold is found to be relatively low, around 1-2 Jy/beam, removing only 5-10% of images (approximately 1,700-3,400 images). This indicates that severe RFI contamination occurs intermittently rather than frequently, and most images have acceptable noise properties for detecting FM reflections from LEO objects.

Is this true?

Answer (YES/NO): NO